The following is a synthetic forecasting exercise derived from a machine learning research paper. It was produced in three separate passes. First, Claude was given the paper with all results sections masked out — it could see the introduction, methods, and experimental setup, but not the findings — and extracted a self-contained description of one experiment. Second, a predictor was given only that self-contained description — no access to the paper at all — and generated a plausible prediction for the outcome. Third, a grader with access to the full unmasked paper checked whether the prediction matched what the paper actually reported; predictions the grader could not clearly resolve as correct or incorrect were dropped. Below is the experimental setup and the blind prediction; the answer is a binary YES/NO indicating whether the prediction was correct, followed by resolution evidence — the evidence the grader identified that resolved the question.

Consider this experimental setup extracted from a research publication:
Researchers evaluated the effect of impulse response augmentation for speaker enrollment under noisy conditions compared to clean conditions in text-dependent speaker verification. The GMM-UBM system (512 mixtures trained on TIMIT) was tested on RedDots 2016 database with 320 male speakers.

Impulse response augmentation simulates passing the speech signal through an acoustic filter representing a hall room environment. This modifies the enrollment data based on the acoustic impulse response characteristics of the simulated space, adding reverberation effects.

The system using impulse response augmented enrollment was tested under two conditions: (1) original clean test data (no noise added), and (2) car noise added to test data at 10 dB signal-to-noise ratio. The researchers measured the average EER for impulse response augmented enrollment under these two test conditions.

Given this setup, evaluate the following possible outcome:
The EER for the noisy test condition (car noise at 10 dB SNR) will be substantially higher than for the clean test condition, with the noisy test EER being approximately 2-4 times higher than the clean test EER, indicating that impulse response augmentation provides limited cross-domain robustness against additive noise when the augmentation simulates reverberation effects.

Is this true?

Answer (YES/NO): NO